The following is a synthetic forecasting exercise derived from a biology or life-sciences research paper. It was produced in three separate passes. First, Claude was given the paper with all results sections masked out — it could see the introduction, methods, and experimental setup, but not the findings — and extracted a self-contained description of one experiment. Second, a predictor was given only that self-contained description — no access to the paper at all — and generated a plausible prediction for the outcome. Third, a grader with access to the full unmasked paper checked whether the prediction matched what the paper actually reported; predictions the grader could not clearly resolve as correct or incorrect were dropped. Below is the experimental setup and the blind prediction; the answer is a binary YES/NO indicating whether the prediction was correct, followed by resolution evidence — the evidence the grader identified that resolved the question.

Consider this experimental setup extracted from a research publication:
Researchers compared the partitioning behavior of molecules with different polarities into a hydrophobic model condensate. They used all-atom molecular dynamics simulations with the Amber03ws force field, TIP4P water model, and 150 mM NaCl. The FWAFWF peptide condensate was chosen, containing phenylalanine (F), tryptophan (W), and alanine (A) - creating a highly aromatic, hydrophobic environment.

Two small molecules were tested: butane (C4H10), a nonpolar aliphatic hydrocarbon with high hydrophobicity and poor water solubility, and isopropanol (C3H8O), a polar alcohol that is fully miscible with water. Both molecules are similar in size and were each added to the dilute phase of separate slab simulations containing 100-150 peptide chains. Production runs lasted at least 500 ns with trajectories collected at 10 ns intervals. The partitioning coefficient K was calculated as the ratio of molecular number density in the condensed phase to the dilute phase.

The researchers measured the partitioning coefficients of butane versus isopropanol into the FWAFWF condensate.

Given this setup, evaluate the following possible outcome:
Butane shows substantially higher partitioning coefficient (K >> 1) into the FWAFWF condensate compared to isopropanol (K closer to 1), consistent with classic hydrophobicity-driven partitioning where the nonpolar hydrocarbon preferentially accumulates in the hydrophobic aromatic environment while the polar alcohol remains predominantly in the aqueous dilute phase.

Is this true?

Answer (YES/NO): YES